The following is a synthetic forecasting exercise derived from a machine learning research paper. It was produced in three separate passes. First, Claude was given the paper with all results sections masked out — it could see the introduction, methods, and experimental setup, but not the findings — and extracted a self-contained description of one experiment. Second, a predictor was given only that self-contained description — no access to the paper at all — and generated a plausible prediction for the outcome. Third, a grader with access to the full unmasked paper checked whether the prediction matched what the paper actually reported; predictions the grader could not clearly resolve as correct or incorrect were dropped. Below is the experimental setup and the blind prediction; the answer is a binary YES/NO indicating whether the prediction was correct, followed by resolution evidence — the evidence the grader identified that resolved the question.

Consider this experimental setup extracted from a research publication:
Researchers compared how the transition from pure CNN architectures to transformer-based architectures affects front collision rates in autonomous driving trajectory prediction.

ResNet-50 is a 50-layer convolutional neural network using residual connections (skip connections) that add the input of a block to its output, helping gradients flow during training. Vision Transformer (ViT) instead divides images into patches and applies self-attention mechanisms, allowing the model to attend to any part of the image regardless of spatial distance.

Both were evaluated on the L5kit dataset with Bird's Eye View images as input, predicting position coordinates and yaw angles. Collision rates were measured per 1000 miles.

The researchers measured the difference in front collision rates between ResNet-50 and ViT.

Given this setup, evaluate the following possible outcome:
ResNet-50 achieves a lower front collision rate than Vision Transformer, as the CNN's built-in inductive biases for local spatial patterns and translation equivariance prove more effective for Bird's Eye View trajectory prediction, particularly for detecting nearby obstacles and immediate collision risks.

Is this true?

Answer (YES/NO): NO